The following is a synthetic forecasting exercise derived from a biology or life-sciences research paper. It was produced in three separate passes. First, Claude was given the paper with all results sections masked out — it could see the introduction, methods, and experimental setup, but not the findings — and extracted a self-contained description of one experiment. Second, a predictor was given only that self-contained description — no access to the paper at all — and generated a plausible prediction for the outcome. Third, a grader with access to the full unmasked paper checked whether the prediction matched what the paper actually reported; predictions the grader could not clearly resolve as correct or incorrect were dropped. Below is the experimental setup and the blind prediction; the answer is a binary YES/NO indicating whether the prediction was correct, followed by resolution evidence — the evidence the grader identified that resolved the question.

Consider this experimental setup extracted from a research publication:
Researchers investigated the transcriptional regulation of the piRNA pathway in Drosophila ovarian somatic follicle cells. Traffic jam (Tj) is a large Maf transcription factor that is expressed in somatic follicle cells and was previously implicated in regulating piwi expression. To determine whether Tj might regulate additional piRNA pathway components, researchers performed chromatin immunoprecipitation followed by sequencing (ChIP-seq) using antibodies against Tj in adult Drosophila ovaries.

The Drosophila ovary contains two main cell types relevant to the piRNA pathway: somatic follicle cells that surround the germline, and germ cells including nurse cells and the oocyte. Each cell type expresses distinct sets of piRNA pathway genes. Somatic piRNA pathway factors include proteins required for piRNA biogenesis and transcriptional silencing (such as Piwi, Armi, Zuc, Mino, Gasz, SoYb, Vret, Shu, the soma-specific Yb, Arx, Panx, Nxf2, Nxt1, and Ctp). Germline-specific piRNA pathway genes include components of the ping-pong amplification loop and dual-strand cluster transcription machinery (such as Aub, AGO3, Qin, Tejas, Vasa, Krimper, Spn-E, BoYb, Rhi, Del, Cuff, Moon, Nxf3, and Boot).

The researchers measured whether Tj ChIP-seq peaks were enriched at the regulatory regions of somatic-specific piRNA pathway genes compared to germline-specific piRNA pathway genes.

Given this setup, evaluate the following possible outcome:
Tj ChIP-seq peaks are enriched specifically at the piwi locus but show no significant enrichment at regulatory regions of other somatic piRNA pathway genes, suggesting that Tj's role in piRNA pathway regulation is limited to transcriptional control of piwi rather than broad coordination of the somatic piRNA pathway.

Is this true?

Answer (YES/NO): NO